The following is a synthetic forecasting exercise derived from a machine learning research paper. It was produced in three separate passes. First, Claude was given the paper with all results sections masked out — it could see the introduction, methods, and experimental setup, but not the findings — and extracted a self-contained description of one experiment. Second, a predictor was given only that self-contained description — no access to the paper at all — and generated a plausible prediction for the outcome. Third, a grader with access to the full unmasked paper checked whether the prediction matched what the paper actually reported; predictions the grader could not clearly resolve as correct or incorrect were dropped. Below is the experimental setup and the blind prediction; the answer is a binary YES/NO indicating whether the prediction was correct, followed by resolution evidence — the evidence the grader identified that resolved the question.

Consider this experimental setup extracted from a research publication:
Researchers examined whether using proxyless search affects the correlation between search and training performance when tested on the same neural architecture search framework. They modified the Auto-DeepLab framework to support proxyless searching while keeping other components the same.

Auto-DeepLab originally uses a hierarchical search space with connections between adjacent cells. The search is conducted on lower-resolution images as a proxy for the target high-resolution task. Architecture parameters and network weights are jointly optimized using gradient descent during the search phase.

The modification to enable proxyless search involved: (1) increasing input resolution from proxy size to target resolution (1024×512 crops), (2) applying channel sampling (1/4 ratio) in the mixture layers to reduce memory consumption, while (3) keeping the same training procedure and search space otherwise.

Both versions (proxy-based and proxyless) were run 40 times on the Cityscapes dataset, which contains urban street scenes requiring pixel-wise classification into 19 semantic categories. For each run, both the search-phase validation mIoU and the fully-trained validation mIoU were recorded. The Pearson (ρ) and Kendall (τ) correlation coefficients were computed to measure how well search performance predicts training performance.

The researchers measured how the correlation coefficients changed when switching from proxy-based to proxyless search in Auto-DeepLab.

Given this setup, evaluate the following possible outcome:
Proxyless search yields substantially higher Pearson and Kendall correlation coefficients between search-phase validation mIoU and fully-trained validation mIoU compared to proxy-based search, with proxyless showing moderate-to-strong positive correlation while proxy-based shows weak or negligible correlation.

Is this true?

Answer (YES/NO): YES